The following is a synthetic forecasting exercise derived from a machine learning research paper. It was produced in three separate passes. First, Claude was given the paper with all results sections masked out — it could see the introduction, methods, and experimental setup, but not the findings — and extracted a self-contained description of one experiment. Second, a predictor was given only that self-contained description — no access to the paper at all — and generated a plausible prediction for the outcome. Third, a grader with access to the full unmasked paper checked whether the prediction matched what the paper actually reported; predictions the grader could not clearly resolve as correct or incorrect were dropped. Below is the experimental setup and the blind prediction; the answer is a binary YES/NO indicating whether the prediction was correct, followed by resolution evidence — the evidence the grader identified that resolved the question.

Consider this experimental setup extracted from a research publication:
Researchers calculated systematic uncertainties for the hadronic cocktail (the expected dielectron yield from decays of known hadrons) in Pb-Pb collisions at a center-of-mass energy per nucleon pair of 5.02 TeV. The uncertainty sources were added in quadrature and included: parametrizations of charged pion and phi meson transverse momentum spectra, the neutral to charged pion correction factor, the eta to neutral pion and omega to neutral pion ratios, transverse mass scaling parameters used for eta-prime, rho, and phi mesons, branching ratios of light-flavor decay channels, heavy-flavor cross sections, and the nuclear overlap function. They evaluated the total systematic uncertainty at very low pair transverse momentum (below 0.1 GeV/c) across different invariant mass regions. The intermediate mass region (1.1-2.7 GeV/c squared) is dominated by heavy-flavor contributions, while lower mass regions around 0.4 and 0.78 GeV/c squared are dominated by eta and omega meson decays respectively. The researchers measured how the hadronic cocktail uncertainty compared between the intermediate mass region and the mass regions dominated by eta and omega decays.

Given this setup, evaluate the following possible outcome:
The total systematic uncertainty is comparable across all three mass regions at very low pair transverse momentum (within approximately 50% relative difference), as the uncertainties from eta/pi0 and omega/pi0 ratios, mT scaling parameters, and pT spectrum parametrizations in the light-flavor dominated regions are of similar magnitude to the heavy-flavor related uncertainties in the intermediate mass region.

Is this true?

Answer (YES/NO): NO